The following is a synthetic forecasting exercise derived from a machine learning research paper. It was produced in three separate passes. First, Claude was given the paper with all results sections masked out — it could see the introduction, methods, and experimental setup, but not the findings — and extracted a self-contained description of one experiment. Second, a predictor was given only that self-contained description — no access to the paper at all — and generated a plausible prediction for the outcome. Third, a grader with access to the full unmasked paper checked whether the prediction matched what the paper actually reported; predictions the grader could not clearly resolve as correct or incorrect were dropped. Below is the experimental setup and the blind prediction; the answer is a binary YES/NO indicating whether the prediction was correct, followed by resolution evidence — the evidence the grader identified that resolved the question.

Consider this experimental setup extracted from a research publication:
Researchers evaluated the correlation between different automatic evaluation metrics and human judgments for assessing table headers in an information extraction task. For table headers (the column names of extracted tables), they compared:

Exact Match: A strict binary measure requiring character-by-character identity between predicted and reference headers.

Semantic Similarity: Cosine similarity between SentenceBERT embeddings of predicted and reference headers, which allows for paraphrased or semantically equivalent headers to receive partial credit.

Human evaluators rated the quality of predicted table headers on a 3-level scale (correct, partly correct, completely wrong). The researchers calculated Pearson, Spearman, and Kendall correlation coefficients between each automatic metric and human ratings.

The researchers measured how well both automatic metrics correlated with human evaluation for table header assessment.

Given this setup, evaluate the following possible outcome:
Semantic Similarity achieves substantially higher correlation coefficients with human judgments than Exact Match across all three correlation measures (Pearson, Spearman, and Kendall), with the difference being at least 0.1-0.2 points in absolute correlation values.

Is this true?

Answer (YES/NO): NO